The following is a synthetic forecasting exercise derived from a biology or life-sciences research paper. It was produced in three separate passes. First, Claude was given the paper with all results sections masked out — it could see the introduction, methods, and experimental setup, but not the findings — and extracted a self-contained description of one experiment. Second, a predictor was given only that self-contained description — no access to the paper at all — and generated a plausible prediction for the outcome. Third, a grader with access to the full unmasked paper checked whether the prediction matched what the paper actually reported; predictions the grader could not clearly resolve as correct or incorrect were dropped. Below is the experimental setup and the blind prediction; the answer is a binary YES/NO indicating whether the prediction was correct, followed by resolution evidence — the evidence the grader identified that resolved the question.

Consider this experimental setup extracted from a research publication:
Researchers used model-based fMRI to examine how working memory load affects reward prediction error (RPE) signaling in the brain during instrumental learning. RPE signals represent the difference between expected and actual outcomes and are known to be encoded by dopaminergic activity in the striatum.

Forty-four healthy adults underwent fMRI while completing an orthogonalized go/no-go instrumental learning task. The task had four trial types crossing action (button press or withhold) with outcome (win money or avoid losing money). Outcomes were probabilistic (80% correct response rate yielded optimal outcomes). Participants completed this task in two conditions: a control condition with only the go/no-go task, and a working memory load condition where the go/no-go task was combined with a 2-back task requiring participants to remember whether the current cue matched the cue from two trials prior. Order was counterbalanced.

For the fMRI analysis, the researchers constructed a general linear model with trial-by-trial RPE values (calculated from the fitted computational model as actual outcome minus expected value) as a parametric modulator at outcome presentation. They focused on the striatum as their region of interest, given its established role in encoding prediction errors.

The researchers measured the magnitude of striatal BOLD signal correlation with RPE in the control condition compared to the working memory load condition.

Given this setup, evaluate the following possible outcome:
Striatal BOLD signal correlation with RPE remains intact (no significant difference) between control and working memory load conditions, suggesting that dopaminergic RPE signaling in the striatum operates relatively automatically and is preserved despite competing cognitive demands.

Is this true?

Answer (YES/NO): NO